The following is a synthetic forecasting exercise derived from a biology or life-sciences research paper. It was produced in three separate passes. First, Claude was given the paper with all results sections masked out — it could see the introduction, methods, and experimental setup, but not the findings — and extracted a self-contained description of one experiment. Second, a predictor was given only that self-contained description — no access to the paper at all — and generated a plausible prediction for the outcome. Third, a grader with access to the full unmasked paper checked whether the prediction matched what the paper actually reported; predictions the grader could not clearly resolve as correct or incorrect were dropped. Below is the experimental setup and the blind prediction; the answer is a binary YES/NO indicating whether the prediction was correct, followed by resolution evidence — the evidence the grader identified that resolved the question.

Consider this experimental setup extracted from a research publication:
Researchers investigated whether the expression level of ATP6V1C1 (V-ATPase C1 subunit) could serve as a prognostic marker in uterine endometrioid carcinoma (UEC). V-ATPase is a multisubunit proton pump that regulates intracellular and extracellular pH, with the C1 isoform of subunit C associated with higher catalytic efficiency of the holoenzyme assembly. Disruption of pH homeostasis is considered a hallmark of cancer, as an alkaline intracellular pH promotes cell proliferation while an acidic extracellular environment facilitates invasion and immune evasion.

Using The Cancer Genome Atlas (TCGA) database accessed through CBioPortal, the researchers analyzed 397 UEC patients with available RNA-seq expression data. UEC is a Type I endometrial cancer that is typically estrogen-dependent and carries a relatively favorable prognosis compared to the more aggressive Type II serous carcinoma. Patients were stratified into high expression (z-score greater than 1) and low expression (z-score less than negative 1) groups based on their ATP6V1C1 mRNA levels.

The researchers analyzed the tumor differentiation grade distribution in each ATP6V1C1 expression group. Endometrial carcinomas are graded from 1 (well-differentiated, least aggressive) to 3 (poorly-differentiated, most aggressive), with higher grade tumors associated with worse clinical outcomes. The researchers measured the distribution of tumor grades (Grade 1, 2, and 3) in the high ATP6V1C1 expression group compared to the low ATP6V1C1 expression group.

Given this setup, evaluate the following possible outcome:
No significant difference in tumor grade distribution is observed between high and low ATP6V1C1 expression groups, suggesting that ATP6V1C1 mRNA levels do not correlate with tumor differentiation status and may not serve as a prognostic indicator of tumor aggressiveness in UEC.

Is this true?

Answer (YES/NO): NO